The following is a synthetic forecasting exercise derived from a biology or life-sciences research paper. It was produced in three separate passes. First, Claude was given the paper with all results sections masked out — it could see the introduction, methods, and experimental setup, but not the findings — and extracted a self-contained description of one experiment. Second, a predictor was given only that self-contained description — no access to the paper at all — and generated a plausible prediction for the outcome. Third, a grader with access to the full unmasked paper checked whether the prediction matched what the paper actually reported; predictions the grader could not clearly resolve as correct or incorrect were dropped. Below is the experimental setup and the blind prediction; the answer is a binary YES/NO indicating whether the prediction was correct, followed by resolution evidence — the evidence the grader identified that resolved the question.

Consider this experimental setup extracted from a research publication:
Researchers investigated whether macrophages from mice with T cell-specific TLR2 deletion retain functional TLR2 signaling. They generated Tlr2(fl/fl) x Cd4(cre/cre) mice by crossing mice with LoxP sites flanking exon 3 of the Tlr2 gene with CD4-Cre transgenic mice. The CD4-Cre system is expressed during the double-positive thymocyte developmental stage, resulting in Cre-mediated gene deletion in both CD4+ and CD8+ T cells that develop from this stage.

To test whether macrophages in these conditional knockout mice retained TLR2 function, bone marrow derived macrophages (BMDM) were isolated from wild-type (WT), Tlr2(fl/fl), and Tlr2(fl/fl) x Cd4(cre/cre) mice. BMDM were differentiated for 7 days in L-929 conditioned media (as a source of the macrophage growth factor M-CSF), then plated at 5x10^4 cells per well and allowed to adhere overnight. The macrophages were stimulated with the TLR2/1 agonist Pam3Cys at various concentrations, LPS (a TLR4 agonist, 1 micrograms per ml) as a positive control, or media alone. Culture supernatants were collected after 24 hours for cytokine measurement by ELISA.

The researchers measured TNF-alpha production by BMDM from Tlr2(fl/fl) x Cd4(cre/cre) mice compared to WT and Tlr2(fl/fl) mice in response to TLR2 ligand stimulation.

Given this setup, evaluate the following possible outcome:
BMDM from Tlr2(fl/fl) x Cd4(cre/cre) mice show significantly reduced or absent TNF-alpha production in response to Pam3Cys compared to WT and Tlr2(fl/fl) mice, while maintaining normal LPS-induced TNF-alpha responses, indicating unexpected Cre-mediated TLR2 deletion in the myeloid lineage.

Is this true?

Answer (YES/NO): NO